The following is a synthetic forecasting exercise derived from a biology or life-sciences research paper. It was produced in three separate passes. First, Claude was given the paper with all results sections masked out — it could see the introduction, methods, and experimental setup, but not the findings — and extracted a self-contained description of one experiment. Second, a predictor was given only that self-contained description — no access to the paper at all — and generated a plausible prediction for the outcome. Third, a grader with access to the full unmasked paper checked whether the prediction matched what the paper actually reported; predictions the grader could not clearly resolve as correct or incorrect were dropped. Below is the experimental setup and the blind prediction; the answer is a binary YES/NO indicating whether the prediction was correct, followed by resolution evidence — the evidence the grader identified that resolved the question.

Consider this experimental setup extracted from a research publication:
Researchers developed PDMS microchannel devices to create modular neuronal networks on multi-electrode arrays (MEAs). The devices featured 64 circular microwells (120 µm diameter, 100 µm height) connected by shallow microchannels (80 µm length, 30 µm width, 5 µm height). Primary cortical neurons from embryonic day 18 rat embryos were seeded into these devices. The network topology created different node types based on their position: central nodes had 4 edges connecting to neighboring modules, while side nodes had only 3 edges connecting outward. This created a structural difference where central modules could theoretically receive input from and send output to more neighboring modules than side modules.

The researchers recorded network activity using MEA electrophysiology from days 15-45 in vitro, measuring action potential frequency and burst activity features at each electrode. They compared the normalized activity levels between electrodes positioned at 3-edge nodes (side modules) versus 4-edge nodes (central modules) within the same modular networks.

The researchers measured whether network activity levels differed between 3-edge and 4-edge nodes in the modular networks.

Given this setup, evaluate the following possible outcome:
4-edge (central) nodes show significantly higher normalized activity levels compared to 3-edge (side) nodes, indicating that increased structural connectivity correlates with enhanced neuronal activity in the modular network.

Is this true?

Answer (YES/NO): YES